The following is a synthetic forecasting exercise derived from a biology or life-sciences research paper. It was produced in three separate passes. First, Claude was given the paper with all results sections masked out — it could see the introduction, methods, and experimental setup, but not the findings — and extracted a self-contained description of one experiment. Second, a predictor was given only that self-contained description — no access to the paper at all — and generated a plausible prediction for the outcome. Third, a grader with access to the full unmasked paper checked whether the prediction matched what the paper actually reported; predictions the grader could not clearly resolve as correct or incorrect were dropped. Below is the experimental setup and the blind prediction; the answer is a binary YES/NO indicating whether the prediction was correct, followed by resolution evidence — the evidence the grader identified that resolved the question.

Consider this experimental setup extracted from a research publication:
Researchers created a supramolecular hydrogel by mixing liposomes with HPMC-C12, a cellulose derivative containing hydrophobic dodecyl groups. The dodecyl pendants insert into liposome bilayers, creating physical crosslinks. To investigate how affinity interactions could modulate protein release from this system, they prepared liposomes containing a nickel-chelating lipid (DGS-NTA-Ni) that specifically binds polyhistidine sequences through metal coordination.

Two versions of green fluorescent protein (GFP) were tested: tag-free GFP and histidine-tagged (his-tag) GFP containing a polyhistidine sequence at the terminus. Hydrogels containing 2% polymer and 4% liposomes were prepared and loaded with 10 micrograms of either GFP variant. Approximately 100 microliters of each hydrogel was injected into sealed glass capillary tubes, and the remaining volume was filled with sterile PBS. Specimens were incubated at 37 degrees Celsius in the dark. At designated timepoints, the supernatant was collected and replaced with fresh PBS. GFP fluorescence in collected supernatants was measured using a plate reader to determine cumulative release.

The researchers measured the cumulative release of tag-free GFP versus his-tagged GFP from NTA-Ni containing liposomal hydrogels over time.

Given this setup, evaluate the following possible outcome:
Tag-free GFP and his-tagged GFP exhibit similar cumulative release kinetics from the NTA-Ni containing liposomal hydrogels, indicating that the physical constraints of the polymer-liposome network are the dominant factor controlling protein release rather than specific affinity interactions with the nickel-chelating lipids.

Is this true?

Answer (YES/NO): NO